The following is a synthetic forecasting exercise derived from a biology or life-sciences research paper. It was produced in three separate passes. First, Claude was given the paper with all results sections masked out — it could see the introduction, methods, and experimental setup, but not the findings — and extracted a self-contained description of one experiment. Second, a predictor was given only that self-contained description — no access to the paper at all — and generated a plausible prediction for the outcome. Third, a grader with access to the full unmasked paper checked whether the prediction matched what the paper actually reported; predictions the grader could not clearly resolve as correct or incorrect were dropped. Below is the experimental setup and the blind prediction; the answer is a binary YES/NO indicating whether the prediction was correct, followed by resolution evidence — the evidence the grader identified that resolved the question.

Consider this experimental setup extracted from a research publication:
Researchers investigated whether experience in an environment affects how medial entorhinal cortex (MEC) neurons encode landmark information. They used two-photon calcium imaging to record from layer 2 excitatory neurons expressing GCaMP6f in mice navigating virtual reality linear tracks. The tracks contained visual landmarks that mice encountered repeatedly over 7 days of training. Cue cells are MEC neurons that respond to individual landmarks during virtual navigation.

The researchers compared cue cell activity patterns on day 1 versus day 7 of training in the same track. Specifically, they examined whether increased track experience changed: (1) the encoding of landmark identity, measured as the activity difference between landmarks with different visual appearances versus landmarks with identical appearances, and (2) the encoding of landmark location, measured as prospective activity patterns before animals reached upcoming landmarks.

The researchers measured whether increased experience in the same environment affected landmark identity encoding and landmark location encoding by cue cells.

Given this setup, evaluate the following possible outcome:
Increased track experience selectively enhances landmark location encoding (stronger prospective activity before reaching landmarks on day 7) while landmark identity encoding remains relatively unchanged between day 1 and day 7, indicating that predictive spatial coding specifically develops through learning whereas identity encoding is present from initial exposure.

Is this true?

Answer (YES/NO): YES